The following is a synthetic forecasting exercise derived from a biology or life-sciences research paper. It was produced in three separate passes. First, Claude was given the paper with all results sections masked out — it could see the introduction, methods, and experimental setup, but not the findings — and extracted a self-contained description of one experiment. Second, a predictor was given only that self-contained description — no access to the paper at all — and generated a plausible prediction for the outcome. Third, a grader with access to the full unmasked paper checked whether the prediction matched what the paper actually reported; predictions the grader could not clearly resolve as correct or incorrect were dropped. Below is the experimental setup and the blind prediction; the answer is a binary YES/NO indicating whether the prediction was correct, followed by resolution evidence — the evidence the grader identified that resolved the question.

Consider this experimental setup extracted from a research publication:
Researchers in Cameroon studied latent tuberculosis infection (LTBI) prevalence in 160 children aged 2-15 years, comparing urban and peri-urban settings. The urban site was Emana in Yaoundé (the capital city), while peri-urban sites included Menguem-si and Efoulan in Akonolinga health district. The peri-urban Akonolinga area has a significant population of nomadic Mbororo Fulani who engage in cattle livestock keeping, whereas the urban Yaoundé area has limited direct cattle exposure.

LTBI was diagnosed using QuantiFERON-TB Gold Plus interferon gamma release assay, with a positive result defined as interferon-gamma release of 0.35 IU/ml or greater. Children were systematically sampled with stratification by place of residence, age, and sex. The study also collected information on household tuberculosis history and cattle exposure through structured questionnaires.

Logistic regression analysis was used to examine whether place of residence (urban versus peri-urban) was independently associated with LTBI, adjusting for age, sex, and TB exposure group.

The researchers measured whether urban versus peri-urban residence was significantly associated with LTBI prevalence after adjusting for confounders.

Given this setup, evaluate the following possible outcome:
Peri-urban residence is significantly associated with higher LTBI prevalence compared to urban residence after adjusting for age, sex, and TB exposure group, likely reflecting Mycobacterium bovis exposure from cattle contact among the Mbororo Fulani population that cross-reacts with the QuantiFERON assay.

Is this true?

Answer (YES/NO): NO